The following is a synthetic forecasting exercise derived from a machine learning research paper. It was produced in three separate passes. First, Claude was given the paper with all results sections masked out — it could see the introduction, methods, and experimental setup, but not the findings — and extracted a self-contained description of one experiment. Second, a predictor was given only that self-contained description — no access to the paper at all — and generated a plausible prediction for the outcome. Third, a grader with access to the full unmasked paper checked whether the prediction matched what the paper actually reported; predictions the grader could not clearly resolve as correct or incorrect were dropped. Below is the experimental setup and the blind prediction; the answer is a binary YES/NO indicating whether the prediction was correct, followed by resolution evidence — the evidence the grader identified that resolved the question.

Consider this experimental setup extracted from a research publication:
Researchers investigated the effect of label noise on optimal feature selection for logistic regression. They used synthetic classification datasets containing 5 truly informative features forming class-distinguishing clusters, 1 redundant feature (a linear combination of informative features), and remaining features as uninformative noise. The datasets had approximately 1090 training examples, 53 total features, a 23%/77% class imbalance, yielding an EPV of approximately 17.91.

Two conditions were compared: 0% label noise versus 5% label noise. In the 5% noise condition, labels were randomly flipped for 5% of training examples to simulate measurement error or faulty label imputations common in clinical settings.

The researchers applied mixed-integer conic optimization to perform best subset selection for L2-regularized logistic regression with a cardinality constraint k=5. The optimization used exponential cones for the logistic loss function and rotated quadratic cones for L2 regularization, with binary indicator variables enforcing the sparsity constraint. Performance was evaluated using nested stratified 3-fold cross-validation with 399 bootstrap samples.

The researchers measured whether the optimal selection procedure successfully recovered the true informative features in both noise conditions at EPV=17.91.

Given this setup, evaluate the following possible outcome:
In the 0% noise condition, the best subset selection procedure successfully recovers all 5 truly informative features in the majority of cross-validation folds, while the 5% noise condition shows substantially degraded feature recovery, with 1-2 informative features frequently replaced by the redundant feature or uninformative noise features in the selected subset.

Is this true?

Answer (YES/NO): NO